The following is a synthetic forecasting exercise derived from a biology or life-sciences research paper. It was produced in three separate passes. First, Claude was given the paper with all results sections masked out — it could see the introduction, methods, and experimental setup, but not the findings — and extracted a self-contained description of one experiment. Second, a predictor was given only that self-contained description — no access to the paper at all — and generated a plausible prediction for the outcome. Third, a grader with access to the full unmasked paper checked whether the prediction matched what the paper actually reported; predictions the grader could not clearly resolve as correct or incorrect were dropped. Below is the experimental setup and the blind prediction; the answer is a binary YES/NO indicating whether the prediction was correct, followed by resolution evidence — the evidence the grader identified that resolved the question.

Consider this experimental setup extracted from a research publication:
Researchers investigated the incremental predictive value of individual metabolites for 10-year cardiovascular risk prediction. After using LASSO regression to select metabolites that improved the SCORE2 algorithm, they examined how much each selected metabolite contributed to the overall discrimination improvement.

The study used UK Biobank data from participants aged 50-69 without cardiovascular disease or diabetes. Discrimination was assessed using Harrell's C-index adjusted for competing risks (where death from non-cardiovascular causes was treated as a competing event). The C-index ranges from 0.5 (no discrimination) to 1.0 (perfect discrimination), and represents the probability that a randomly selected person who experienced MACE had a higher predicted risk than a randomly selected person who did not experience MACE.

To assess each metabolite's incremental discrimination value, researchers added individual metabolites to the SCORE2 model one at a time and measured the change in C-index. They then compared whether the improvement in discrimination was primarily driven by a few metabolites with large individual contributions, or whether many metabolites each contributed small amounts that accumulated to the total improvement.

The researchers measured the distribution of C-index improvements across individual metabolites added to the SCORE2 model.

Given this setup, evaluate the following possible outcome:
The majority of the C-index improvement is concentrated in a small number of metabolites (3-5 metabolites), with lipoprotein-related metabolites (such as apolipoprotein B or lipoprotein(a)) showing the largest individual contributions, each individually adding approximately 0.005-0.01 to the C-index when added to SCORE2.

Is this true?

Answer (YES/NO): NO